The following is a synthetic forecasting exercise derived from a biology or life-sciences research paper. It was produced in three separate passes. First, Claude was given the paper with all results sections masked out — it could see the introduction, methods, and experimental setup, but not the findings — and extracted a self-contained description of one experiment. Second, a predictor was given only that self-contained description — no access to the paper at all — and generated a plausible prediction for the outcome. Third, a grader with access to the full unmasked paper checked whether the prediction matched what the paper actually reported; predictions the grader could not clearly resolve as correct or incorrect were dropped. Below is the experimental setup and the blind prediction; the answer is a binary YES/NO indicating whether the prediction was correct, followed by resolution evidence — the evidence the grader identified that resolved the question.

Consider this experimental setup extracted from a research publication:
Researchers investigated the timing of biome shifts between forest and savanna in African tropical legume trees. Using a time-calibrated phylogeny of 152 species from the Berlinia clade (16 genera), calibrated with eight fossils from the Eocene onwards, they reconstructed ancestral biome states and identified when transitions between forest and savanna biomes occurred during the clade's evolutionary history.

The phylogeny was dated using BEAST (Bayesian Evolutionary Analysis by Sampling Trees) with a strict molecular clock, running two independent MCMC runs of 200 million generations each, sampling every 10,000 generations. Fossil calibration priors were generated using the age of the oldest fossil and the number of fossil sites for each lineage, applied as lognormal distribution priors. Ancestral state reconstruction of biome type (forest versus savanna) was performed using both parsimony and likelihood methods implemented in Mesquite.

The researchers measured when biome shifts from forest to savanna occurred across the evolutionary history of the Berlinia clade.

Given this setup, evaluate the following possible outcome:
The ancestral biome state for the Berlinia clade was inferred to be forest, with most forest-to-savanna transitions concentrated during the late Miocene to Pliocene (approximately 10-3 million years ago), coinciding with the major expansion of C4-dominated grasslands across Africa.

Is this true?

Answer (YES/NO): NO